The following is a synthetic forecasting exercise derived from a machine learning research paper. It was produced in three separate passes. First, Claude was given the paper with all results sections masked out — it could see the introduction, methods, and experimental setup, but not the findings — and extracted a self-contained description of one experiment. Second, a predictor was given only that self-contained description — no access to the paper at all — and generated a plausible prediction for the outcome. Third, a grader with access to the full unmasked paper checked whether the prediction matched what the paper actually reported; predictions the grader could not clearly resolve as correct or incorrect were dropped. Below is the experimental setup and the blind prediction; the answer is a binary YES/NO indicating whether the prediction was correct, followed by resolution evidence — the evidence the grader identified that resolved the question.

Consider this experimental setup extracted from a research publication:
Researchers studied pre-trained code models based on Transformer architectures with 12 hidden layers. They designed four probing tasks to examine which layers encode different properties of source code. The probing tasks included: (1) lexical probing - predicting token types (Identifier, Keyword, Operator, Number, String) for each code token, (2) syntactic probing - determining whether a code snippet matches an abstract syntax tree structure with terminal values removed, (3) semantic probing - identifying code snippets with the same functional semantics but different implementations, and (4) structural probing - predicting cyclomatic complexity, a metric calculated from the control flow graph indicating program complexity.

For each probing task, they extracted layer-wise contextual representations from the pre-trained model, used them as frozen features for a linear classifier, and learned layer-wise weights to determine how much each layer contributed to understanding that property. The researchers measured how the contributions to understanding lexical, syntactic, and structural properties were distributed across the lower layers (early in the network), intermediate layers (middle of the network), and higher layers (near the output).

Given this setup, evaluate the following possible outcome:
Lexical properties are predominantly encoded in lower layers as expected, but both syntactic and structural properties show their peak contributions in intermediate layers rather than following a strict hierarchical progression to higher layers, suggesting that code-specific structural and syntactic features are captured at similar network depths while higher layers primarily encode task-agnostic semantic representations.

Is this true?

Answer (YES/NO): NO